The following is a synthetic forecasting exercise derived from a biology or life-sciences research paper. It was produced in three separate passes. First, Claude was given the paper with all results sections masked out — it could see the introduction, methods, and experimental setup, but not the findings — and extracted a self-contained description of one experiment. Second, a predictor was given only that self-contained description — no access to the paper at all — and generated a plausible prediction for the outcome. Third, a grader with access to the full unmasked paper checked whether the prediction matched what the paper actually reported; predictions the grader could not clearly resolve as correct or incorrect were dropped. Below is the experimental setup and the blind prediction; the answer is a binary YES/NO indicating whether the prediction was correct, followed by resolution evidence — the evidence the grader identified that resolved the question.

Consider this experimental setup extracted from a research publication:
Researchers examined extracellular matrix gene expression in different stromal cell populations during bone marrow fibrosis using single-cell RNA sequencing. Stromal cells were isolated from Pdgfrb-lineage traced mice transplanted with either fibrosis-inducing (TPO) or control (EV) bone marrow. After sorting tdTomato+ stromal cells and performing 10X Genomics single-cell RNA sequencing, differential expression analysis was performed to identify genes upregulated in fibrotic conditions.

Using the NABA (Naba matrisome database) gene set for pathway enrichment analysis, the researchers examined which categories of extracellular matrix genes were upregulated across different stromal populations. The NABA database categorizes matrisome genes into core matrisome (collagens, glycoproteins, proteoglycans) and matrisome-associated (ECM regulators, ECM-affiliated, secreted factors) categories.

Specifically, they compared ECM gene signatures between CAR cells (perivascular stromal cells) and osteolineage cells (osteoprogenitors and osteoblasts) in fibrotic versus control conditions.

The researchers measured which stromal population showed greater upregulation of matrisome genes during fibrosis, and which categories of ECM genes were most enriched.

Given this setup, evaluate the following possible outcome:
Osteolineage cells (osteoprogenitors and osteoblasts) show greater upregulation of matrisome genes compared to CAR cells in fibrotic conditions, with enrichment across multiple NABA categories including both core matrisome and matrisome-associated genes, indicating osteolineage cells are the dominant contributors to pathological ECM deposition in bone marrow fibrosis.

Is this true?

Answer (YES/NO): NO